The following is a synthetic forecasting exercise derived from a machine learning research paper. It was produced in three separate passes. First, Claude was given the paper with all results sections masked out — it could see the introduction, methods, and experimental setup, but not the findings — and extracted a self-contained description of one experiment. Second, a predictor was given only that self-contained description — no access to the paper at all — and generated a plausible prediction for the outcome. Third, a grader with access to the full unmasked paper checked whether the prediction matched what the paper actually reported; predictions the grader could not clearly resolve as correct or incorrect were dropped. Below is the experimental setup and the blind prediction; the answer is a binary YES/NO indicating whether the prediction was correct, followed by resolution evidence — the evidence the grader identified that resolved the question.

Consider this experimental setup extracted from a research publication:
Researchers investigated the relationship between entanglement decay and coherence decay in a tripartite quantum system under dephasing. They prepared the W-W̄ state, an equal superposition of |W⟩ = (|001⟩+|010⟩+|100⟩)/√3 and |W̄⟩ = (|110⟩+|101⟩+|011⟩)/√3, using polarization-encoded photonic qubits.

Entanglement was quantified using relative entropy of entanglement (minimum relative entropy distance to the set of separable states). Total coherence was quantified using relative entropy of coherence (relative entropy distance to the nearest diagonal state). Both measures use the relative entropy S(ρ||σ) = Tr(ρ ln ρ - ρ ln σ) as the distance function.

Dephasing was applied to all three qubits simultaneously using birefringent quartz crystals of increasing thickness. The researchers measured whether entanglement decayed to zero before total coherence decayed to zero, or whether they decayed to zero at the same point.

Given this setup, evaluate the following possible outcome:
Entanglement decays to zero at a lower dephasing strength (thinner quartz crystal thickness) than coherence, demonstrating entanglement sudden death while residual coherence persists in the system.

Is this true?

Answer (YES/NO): YES